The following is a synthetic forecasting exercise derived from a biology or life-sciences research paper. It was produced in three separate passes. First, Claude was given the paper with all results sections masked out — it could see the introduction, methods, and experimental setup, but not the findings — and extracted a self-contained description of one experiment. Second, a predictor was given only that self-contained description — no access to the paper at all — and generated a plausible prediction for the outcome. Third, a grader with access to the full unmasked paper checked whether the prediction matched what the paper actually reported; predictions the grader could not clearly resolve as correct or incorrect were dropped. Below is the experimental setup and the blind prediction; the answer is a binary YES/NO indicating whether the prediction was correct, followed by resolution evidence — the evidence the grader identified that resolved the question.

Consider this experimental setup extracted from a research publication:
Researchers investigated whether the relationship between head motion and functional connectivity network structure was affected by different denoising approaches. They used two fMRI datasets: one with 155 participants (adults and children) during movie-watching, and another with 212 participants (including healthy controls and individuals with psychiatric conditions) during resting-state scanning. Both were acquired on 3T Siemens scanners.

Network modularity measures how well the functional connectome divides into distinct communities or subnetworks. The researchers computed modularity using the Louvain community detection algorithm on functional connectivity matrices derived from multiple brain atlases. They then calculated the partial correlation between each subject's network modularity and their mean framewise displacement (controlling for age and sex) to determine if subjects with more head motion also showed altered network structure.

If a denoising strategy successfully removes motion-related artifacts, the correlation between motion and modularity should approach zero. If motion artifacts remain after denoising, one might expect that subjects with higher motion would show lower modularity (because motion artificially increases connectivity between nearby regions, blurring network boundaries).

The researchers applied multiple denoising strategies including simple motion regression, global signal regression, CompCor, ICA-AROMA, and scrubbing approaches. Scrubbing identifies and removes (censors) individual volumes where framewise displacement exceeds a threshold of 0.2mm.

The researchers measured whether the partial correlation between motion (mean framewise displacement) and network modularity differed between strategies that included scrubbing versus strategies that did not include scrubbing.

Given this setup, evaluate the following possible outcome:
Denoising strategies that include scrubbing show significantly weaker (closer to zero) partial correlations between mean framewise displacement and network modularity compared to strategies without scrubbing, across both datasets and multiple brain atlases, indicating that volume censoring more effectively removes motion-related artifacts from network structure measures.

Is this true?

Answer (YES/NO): NO